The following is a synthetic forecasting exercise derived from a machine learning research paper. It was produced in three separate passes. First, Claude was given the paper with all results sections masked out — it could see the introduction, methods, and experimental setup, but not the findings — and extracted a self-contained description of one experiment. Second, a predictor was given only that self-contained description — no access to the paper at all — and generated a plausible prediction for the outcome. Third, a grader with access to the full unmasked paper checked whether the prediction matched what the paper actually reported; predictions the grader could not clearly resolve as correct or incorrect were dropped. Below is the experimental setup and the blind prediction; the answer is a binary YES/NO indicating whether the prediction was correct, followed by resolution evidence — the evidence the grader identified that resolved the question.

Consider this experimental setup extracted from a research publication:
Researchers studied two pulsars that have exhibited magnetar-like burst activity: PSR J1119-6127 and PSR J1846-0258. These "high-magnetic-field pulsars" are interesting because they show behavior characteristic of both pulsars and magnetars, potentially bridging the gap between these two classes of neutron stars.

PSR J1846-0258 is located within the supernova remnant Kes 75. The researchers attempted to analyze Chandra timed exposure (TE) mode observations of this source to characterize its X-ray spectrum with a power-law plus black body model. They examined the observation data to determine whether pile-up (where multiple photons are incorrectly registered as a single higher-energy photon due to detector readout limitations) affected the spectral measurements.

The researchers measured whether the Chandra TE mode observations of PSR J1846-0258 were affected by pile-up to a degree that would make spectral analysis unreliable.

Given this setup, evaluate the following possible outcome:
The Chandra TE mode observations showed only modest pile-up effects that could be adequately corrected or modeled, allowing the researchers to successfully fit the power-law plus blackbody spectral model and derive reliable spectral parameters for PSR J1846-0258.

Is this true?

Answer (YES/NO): NO